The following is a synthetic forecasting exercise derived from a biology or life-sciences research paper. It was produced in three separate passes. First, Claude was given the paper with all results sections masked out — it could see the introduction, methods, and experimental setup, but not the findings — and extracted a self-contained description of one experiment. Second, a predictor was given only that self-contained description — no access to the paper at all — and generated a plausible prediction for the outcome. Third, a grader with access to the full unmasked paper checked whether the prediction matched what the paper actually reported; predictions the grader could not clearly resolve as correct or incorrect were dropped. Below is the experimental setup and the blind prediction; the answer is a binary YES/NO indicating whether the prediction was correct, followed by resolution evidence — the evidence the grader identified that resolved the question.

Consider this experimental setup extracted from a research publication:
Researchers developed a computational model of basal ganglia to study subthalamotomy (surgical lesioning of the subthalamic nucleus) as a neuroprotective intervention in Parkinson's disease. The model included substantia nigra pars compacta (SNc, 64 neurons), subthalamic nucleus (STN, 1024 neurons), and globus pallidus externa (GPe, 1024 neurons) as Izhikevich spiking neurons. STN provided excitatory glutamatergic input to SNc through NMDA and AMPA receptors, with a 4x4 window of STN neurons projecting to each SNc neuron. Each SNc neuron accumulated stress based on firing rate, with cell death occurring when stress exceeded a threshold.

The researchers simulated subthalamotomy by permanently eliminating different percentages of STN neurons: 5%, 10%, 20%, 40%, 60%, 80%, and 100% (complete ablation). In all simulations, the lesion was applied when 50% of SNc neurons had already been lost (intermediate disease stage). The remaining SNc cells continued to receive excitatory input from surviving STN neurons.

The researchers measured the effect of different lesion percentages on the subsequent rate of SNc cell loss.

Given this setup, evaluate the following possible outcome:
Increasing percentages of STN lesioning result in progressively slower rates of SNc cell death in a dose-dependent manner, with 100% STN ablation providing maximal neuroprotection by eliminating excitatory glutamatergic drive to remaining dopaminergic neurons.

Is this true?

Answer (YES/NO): YES